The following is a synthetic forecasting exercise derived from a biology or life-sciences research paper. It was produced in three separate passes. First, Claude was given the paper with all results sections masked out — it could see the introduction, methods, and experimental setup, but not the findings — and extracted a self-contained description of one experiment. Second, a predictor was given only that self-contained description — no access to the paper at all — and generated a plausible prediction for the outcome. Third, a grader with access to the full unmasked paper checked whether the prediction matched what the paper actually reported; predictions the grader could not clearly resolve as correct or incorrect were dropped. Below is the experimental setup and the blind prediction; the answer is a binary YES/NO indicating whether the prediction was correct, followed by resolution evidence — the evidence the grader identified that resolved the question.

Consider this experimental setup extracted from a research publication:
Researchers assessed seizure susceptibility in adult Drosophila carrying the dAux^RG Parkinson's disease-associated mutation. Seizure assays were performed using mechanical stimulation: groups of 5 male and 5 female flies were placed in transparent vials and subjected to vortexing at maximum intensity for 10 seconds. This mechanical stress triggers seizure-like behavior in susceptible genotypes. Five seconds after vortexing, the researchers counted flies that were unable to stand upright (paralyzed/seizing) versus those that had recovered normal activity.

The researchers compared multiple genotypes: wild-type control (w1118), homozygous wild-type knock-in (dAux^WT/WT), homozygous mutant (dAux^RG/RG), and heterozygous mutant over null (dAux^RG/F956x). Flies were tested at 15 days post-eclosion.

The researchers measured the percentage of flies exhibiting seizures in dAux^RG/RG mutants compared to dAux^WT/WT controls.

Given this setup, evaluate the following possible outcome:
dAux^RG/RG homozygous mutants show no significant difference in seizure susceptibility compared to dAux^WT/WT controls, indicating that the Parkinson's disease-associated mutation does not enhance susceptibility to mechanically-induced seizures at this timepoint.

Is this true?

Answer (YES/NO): NO